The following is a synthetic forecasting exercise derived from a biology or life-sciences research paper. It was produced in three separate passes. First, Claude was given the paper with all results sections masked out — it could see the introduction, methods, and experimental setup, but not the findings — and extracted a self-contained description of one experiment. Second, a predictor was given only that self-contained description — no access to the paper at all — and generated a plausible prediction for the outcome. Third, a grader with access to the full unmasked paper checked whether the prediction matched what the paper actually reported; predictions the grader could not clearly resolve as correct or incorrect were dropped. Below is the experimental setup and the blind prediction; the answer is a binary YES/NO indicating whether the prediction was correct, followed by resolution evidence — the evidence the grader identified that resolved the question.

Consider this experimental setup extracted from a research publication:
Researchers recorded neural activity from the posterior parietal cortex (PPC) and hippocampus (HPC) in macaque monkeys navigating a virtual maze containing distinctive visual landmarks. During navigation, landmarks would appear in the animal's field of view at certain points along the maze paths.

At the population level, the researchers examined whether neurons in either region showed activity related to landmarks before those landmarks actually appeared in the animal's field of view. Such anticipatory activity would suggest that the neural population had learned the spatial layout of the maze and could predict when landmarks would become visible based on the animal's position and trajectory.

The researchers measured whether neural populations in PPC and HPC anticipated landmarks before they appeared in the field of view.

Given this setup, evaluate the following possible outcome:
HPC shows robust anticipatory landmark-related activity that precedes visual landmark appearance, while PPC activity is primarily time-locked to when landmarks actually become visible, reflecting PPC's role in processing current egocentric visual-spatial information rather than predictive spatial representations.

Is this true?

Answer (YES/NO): NO